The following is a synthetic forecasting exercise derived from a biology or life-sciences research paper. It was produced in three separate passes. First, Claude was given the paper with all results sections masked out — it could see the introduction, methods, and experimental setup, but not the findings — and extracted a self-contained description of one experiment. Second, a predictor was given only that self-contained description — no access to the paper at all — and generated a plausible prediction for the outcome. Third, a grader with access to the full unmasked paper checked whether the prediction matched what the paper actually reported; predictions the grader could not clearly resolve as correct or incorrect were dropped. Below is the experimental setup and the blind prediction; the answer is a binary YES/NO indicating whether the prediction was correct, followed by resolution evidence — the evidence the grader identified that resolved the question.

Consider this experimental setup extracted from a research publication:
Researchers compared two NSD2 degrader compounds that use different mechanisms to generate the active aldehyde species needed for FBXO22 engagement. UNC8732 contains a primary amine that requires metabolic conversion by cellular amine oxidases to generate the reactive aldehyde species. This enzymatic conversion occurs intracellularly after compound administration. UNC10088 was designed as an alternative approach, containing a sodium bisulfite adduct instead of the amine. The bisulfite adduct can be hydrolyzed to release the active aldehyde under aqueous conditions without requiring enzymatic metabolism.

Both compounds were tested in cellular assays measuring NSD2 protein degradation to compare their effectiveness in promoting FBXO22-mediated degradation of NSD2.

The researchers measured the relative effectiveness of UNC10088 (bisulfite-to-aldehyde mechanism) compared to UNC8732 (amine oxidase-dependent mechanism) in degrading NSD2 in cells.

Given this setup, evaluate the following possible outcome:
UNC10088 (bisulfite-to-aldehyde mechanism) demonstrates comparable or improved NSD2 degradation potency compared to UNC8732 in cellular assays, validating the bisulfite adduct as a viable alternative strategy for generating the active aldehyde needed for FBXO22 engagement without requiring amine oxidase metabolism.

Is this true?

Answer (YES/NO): YES